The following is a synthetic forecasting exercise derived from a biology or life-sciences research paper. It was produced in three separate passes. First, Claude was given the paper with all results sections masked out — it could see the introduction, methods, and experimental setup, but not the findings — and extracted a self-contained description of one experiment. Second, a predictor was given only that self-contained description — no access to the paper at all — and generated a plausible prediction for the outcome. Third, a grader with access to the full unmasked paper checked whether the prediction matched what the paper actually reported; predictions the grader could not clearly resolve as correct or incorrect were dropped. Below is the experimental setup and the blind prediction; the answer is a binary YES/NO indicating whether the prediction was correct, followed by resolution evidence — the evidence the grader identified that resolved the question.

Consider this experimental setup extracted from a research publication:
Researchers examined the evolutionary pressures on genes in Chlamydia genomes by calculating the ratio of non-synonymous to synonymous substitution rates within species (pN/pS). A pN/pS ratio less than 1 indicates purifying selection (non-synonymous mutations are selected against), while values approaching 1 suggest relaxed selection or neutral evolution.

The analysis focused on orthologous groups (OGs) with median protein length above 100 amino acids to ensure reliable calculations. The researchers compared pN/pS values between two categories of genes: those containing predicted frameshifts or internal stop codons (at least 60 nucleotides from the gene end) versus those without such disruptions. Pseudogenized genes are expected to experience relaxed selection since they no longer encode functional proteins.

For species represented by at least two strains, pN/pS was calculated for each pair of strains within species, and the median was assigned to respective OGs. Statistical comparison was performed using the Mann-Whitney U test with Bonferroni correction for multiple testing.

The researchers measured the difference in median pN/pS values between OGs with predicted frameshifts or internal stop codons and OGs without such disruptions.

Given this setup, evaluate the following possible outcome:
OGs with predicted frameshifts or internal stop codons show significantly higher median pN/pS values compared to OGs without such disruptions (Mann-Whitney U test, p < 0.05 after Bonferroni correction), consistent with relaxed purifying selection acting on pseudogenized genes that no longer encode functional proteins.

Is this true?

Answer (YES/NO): NO